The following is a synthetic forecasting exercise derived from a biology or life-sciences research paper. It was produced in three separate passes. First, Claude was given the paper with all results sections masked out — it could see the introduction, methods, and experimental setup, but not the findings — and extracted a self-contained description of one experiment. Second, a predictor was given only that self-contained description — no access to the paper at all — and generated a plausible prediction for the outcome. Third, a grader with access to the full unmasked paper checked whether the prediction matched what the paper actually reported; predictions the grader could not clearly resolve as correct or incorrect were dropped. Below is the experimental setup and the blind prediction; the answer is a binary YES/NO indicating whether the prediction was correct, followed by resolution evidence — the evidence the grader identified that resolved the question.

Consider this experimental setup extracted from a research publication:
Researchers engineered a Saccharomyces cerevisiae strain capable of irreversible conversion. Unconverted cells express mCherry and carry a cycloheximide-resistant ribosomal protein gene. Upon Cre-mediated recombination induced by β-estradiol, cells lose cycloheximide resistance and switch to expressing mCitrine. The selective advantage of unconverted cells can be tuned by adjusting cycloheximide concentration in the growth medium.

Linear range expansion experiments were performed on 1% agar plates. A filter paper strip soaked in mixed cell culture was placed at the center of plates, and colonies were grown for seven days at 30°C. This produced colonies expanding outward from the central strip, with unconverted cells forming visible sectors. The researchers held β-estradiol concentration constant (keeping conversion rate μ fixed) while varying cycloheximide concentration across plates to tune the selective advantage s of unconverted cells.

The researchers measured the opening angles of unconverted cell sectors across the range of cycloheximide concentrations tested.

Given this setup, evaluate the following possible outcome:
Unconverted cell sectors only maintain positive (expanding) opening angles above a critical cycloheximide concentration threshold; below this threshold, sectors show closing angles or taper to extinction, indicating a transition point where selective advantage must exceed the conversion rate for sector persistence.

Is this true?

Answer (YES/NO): NO